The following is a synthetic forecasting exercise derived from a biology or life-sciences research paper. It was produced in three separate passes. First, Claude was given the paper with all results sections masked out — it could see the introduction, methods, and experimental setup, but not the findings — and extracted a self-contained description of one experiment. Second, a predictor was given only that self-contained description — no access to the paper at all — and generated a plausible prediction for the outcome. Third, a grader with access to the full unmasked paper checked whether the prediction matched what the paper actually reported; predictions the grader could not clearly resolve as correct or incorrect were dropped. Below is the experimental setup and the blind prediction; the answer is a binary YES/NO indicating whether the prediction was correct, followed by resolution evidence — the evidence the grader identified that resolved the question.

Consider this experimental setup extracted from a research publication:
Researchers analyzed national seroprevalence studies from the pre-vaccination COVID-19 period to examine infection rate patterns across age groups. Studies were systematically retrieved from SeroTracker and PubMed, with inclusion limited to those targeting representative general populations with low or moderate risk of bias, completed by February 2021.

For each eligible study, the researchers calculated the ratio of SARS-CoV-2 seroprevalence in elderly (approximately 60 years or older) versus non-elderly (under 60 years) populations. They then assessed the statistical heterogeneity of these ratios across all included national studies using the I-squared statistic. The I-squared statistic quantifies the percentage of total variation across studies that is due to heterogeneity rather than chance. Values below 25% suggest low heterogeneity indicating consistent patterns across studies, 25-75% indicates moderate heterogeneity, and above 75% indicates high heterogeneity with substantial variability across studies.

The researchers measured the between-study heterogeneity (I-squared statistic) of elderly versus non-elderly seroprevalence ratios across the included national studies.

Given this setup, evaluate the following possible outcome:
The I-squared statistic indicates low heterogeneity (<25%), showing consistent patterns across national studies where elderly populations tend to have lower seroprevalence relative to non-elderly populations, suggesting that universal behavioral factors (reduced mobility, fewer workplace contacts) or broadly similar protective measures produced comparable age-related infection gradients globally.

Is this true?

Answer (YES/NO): NO